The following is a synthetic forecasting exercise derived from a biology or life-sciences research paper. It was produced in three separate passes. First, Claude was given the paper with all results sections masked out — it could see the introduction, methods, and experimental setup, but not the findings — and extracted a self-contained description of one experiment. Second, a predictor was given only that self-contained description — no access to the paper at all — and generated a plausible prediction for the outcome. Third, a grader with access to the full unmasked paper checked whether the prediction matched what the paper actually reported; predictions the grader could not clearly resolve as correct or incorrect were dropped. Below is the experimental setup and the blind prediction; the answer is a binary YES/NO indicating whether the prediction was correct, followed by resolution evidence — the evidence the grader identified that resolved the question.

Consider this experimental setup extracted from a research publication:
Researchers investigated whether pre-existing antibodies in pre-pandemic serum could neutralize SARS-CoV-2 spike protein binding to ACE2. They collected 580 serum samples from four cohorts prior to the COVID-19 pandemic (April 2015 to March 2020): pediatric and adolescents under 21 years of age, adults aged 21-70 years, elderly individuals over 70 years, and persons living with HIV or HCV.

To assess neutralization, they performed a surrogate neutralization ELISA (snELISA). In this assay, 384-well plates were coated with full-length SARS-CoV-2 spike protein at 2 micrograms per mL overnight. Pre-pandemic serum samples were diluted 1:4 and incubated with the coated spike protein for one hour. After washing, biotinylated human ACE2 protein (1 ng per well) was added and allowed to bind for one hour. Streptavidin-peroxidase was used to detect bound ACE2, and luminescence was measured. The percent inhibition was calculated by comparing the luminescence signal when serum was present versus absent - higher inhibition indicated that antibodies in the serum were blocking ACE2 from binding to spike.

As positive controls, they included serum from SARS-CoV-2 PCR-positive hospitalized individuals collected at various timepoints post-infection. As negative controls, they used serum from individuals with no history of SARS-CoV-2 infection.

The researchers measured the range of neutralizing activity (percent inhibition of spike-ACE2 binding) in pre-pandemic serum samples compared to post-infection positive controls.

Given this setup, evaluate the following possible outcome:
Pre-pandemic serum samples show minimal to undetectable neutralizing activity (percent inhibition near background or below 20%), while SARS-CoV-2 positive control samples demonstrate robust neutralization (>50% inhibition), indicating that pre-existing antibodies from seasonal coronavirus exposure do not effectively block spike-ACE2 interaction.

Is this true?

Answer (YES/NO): NO